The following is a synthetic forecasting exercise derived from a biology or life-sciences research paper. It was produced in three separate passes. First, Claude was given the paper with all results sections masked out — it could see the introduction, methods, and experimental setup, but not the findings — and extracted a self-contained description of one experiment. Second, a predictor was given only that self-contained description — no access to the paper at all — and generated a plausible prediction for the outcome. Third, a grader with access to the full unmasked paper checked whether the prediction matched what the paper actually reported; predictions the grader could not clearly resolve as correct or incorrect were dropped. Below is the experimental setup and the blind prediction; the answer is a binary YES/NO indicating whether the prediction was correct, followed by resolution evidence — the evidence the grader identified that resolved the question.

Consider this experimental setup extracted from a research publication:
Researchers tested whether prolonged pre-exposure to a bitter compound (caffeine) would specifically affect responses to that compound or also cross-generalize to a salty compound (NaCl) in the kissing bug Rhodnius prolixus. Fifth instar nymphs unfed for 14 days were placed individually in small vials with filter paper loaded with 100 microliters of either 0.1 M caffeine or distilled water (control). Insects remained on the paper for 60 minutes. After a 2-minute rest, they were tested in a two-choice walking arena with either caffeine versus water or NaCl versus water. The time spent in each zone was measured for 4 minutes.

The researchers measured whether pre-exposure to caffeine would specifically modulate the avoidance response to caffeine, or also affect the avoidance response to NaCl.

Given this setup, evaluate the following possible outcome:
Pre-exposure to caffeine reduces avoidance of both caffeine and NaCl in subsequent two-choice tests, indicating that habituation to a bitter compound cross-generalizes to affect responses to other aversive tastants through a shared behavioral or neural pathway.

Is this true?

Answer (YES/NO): NO